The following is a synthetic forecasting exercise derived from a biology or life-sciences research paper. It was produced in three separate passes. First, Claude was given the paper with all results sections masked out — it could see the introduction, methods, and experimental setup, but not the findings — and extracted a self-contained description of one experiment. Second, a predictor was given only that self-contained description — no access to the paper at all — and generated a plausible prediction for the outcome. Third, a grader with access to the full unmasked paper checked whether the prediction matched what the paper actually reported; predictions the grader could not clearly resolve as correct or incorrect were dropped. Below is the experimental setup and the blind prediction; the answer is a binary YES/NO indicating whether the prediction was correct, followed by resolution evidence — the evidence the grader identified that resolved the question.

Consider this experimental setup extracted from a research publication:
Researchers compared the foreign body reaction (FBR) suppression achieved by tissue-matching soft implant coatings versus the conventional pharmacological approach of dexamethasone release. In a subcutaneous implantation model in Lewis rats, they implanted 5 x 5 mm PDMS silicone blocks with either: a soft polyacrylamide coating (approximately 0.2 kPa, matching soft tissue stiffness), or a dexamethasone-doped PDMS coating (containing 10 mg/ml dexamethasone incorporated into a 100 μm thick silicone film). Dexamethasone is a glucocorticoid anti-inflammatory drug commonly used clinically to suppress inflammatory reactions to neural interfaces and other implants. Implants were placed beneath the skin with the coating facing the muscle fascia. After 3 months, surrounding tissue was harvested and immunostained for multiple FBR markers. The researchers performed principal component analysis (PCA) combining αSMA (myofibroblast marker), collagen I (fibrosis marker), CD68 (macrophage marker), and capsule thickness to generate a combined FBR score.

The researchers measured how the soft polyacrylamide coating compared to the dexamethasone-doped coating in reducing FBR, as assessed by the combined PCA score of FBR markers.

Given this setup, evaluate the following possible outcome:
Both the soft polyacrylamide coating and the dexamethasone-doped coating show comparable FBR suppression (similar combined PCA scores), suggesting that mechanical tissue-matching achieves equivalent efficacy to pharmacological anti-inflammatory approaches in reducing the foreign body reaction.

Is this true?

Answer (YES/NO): YES